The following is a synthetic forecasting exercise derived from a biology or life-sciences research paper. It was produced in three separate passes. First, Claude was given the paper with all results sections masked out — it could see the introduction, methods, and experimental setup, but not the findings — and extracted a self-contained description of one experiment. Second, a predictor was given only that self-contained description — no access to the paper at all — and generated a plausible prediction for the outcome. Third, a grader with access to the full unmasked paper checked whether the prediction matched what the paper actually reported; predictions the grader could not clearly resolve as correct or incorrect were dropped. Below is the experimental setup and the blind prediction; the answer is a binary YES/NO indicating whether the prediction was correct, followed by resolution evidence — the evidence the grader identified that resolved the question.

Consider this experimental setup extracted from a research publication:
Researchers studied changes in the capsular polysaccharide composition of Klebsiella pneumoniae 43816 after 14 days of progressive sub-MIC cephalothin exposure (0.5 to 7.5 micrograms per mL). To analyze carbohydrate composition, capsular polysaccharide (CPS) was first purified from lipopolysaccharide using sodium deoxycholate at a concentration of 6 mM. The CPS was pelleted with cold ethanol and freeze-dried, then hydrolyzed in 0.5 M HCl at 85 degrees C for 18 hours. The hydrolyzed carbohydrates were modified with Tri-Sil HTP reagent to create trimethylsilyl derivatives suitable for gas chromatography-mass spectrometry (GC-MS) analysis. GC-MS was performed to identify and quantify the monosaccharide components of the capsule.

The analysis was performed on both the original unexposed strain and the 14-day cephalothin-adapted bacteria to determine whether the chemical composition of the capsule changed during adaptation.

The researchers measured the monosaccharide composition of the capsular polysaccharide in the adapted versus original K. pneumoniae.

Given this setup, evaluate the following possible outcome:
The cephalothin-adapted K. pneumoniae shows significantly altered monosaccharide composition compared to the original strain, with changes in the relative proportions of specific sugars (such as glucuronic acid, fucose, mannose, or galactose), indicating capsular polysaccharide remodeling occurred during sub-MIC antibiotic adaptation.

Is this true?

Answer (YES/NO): NO